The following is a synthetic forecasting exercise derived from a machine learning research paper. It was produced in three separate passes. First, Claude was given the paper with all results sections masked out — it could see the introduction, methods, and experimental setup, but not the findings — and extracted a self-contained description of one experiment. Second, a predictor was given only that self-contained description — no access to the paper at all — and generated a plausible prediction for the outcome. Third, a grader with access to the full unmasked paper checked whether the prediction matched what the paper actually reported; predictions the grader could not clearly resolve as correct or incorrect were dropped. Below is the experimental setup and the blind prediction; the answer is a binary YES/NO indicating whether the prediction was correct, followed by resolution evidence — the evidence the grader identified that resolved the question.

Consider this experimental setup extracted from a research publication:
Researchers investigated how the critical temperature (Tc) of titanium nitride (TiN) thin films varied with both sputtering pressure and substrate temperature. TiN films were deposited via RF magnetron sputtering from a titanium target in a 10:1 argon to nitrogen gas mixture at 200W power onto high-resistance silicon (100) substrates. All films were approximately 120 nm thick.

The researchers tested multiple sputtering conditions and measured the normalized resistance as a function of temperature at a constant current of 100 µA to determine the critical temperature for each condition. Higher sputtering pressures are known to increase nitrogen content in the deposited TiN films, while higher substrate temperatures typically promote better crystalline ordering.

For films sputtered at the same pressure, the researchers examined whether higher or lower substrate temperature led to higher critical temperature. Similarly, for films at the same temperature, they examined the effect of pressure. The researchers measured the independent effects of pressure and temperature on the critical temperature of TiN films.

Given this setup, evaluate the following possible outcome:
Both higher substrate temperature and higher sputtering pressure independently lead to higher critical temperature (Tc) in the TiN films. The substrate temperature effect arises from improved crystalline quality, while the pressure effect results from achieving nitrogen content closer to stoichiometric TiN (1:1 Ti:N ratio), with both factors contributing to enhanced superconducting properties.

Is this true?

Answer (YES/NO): NO